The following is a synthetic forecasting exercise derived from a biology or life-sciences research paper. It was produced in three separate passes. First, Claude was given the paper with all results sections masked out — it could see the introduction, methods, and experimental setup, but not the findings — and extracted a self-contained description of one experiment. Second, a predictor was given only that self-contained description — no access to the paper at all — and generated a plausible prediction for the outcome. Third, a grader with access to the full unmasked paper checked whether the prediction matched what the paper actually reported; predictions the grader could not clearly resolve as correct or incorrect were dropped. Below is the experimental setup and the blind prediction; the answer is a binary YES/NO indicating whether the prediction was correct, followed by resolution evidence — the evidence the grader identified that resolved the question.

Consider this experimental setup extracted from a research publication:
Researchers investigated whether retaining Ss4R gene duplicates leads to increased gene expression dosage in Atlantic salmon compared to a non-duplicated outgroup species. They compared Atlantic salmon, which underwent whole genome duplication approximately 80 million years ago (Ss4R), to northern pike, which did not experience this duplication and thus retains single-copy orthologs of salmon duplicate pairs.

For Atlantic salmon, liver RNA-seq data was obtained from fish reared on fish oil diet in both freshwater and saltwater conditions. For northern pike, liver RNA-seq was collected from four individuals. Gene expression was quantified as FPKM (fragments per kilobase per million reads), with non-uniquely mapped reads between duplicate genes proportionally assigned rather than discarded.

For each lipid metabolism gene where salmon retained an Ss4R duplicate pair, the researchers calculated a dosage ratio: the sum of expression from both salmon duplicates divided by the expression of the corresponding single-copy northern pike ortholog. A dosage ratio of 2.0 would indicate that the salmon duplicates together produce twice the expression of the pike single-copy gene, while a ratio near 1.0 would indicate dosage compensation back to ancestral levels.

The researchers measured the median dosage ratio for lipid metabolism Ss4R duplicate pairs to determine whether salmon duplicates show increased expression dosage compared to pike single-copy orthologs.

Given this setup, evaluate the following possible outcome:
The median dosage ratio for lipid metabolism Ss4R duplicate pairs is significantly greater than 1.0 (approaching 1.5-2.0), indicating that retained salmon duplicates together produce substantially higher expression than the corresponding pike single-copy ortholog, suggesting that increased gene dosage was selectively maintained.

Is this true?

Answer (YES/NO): NO